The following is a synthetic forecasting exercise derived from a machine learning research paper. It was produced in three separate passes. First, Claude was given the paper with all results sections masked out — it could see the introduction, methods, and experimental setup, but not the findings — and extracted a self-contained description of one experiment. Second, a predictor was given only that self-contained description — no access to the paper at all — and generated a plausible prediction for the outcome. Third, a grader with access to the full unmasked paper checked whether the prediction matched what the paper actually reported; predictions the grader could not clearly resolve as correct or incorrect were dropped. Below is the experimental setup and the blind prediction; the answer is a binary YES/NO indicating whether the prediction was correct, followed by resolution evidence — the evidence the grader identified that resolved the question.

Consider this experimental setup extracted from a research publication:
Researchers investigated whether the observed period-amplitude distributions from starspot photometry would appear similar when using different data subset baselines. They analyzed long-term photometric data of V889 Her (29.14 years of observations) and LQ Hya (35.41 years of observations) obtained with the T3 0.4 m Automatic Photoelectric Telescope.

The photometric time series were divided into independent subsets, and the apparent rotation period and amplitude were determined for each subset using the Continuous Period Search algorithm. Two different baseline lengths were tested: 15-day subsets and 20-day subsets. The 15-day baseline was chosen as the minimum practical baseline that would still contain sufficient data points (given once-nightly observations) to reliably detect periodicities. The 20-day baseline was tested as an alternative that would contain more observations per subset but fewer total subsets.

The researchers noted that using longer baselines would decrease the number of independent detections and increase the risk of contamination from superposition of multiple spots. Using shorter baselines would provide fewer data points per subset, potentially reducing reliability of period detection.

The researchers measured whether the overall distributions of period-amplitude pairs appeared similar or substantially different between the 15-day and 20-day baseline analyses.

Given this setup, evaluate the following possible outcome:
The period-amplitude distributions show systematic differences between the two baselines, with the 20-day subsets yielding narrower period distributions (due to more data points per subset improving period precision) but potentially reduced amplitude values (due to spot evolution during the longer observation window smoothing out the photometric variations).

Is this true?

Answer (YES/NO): NO